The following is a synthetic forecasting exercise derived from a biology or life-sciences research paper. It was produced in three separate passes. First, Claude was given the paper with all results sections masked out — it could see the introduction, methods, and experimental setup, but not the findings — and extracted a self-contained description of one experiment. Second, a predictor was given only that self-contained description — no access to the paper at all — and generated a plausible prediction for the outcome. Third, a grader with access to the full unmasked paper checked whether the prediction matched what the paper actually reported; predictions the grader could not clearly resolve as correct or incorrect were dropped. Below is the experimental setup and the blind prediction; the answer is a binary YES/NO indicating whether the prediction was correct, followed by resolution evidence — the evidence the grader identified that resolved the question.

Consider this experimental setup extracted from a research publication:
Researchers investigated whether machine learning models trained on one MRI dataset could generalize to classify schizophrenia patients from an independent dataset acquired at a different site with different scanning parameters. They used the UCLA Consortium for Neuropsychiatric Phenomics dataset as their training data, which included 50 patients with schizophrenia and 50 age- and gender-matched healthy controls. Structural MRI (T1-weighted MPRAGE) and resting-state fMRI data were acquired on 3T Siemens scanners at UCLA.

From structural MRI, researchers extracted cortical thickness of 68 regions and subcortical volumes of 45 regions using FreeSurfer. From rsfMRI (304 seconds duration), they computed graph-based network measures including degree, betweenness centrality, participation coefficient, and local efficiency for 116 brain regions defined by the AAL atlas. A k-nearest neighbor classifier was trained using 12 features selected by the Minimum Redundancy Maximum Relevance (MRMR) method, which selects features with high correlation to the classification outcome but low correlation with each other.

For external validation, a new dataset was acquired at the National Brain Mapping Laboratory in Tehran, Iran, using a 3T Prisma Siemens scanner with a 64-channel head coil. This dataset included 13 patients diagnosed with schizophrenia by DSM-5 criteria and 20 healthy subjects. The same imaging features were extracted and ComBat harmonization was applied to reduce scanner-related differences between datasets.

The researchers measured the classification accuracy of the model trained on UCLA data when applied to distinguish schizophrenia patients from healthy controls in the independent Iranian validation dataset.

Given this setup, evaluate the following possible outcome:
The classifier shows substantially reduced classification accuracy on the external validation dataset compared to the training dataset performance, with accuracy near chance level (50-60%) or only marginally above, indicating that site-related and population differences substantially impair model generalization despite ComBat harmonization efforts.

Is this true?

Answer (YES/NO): YES